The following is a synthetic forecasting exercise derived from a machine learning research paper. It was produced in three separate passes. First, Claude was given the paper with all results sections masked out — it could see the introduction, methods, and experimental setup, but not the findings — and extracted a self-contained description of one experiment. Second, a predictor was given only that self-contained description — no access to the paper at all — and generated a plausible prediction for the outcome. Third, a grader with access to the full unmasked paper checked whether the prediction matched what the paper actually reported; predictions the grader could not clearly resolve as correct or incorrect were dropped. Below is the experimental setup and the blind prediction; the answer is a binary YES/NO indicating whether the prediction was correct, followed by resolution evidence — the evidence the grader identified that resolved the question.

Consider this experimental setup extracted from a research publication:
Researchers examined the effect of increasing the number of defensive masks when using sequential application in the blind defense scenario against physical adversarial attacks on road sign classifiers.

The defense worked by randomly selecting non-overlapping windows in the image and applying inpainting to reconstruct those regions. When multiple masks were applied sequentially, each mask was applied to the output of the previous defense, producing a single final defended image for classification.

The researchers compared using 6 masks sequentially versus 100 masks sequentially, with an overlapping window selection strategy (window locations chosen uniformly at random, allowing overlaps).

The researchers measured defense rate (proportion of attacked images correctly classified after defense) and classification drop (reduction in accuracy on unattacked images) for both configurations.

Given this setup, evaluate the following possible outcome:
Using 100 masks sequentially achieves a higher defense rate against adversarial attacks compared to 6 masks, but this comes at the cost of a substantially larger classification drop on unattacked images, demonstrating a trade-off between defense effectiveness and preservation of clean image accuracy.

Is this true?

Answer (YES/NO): NO